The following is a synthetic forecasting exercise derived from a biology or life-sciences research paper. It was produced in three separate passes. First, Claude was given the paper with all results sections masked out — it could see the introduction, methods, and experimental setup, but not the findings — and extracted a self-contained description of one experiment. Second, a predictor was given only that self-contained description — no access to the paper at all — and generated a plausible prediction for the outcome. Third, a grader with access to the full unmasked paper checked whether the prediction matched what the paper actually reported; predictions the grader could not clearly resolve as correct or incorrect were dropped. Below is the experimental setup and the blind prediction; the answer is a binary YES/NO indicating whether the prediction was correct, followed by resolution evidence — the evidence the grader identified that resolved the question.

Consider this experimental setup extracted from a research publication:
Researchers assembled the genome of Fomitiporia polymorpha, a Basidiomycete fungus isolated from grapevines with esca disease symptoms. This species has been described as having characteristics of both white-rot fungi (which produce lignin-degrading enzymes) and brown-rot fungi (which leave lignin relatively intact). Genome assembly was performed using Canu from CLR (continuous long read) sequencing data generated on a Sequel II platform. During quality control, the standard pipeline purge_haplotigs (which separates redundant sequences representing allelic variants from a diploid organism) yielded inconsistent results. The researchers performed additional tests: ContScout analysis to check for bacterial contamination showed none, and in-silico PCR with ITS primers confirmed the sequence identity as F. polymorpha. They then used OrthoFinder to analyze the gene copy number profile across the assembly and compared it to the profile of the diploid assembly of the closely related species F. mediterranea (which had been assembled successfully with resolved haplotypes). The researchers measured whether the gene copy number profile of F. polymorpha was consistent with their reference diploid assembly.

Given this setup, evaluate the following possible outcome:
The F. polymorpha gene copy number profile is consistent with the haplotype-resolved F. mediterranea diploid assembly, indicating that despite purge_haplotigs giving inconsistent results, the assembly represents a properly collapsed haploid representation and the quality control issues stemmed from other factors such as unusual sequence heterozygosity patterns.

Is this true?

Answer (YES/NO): NO